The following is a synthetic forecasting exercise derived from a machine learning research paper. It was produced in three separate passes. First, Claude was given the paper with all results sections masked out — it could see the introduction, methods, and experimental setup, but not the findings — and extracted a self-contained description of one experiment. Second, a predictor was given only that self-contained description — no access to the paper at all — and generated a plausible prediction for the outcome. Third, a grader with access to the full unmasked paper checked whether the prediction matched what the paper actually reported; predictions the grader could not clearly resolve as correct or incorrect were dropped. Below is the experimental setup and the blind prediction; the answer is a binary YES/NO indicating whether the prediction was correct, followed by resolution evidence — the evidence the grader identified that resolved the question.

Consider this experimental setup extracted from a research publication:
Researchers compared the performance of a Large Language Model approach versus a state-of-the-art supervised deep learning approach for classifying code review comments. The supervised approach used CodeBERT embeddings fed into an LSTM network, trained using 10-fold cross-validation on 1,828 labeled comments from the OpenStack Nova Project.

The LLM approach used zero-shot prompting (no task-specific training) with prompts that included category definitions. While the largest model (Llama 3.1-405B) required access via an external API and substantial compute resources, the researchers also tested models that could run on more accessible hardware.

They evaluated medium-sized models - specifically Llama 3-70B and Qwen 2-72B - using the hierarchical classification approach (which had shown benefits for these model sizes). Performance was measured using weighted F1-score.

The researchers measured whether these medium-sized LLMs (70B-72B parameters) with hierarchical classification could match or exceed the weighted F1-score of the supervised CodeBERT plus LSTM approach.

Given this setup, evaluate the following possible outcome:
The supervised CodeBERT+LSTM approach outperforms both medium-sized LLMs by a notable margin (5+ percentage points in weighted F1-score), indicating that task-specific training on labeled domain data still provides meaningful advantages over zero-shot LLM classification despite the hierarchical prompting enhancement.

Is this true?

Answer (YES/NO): NO